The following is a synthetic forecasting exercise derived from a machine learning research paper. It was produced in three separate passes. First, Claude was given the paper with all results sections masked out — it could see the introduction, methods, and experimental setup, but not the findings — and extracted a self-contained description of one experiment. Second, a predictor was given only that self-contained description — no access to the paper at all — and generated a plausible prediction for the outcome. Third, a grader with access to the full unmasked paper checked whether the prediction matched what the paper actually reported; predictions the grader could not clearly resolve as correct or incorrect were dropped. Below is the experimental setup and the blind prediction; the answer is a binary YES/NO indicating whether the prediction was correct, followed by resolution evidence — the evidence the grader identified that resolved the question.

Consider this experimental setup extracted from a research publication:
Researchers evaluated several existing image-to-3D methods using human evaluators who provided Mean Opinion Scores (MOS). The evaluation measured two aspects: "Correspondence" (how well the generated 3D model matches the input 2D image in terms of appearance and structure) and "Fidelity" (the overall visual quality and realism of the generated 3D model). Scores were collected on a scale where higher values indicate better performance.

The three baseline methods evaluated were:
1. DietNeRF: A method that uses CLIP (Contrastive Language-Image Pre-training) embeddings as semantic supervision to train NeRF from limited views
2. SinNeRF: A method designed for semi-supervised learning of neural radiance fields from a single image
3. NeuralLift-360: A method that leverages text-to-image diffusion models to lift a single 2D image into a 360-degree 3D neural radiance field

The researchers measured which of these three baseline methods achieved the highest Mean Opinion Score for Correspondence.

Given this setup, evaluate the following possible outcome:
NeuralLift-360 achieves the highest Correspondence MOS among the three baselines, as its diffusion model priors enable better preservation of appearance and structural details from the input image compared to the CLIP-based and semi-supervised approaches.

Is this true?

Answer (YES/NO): YES